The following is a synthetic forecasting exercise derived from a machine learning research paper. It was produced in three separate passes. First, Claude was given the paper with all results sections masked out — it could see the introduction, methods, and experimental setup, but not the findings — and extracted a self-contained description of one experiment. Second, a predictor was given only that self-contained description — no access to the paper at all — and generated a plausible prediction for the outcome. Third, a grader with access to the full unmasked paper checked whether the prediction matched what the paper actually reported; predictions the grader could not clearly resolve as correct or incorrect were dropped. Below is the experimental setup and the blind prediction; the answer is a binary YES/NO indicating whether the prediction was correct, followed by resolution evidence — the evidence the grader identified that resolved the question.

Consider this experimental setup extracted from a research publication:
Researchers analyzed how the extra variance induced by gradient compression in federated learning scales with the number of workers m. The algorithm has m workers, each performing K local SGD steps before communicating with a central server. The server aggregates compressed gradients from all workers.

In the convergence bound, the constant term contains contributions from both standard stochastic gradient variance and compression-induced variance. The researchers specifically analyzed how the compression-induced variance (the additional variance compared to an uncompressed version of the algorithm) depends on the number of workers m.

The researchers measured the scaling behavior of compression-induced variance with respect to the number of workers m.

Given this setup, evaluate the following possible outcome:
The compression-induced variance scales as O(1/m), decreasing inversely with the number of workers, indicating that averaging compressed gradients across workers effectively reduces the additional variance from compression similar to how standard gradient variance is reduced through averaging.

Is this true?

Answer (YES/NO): YES